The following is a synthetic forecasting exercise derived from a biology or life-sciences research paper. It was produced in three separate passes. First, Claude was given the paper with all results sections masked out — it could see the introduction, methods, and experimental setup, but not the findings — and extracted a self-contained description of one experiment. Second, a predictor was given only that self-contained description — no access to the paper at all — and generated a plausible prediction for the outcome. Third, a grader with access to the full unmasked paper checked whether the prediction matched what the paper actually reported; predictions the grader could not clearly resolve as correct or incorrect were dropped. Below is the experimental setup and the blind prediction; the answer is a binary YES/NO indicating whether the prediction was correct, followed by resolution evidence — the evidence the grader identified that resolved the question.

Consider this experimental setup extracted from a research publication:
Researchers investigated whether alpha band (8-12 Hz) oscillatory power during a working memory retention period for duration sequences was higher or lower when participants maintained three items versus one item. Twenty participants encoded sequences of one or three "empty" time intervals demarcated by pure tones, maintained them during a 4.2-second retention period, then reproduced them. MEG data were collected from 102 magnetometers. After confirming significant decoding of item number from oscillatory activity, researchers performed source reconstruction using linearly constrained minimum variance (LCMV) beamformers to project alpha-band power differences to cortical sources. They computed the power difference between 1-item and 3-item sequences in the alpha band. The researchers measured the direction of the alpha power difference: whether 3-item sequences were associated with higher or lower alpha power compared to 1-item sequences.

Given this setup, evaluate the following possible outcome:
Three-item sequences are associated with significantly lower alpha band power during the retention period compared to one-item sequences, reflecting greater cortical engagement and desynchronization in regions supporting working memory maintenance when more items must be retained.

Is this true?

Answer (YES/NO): NO